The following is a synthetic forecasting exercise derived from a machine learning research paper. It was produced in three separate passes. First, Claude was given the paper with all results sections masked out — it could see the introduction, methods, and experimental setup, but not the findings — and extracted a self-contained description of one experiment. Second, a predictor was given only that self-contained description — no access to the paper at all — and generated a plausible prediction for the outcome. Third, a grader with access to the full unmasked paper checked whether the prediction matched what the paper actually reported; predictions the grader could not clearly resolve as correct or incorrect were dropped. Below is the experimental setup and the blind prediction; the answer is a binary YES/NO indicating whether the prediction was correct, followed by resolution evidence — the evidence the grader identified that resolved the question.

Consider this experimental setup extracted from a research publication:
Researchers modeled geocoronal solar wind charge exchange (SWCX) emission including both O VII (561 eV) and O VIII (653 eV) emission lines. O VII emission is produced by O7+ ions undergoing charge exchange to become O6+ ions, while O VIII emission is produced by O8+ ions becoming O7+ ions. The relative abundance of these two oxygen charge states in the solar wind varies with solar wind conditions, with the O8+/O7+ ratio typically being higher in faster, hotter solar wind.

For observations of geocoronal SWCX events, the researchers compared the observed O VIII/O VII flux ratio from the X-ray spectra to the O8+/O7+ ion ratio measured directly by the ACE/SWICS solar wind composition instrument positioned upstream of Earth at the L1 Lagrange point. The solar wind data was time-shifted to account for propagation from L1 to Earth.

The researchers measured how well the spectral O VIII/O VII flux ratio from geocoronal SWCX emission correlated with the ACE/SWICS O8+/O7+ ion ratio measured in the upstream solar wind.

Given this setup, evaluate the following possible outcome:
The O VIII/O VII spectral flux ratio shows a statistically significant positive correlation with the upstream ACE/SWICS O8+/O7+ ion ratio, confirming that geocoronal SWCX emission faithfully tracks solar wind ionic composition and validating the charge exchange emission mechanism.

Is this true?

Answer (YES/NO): NO